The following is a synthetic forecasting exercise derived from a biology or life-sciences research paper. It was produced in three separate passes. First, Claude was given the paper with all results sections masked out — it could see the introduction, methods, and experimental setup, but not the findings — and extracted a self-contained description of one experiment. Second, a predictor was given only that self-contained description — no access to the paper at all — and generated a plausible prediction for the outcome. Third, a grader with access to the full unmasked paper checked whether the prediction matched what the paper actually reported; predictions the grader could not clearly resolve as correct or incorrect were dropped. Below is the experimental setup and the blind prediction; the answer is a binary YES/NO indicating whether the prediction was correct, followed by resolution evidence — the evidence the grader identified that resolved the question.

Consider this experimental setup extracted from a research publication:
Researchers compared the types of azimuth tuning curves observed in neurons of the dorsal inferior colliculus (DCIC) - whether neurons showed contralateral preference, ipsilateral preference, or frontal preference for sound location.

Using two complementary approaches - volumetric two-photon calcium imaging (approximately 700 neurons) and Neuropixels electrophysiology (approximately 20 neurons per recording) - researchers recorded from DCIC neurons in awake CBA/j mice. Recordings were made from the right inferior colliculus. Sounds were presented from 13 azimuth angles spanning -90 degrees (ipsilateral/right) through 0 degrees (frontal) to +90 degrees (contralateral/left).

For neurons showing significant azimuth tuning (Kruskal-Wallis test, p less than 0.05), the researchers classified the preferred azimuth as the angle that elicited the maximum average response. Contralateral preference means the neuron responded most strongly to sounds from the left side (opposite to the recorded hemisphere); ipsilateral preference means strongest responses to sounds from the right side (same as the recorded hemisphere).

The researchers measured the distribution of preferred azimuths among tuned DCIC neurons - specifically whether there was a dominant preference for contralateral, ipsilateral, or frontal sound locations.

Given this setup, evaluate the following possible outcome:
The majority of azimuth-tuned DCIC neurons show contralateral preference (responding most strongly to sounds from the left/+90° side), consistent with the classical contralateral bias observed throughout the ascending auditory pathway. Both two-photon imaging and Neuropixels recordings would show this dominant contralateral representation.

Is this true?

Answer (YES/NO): NO